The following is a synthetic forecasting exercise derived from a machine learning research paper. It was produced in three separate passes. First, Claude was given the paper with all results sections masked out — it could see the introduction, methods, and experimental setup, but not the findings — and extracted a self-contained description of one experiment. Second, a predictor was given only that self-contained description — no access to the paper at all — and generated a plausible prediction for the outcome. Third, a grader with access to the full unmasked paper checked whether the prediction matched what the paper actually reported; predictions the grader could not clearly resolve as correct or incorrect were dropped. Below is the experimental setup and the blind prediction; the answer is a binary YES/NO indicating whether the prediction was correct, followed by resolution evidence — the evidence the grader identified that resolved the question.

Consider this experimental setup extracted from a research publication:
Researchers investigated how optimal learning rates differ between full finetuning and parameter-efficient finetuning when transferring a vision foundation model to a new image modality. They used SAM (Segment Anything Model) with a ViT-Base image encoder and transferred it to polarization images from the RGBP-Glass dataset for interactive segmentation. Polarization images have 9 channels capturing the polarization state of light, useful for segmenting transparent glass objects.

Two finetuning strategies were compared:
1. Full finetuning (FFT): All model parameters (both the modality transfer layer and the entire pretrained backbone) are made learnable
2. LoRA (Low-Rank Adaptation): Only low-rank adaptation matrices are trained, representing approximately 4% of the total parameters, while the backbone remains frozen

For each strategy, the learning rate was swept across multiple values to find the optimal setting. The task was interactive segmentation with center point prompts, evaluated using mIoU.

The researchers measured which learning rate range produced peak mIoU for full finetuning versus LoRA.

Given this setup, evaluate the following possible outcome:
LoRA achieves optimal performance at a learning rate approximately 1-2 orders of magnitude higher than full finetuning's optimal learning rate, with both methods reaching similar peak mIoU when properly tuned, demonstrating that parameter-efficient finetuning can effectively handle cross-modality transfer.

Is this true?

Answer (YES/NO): NO